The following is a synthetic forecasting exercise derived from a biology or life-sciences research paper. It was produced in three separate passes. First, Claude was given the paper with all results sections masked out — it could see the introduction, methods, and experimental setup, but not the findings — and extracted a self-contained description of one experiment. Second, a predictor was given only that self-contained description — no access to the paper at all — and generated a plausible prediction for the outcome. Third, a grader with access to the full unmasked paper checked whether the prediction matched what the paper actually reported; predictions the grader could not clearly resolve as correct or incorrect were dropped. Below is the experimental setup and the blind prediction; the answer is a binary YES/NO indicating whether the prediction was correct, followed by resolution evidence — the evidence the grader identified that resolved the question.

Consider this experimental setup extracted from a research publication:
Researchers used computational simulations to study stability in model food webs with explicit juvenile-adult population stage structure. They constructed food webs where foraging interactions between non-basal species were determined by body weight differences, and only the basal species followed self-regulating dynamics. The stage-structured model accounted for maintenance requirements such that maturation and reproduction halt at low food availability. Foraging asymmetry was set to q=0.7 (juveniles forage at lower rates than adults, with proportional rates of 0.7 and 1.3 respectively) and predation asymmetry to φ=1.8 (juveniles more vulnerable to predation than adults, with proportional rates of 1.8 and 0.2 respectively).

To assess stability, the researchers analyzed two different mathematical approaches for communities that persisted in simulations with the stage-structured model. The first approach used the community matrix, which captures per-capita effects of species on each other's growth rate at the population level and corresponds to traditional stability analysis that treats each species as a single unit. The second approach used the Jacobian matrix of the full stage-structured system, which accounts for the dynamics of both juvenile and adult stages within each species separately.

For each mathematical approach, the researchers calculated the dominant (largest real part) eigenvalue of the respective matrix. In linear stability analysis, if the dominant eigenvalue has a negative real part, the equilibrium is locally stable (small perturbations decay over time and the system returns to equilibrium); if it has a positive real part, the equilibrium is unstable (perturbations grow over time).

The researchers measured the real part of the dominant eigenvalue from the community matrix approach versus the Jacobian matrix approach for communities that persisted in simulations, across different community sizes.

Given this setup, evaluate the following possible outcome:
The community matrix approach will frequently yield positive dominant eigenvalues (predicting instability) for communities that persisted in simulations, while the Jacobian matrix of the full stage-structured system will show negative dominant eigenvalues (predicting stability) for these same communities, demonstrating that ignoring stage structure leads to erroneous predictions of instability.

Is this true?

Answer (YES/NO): YES